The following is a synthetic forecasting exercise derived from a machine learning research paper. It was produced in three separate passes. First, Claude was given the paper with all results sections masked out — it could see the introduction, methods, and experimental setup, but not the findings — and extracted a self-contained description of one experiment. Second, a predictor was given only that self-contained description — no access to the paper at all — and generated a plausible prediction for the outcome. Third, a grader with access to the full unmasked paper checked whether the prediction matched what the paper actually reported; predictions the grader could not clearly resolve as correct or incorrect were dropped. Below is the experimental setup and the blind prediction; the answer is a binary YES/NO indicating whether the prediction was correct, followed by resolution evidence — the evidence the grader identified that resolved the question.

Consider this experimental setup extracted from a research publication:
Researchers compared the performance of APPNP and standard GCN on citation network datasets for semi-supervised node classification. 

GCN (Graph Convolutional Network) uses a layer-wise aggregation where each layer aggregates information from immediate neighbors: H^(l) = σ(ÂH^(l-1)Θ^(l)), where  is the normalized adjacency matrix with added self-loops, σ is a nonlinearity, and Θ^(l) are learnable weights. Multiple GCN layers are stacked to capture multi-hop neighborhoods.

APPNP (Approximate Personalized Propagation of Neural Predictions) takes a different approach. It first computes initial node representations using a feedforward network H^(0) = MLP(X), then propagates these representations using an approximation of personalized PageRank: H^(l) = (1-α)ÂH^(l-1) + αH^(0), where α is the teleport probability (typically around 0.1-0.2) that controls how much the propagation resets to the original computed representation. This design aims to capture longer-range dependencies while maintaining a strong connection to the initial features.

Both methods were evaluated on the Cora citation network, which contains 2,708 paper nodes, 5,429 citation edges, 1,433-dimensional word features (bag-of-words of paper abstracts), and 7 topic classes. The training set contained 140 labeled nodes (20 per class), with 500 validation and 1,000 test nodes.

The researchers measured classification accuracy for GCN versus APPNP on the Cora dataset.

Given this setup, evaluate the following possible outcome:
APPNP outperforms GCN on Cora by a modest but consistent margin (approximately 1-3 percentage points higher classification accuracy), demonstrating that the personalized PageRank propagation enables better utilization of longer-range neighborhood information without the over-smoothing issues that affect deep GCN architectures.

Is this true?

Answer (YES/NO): NO